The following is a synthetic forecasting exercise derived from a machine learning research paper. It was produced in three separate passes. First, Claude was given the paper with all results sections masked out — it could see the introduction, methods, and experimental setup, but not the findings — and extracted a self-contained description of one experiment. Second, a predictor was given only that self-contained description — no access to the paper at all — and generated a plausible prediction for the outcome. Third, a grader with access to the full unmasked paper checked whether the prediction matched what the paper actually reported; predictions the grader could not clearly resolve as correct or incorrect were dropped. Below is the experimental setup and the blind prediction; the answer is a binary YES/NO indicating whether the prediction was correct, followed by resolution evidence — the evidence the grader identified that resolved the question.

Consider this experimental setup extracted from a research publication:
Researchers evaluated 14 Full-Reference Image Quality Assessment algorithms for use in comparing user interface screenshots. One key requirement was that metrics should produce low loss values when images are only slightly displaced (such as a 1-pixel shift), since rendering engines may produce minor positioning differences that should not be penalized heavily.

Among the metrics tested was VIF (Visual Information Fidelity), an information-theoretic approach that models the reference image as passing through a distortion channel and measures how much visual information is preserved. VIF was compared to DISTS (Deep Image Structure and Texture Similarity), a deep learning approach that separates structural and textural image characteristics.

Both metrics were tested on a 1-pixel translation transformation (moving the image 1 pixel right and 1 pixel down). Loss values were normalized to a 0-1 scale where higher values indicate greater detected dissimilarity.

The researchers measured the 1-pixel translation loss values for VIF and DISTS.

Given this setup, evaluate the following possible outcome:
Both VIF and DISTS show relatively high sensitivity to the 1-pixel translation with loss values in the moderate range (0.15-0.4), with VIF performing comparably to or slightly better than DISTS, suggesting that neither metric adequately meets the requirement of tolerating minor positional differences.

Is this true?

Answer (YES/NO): NO